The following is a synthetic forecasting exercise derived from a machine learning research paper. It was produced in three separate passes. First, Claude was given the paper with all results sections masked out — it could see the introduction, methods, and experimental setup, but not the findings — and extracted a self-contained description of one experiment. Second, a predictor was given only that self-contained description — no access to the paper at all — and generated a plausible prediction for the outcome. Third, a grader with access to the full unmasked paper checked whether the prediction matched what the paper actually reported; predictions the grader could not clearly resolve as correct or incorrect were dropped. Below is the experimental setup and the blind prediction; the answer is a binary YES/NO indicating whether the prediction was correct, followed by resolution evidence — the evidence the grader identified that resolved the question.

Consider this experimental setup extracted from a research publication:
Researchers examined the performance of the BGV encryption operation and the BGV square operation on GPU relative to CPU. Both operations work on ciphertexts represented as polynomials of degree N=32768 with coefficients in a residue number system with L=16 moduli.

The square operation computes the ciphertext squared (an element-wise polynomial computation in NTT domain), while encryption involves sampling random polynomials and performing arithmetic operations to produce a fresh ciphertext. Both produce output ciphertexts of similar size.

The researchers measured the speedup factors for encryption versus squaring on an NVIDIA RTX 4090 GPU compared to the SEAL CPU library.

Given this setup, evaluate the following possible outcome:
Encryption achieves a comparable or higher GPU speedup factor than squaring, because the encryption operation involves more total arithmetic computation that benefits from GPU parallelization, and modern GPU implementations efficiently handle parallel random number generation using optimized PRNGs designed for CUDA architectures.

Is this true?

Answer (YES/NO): NO